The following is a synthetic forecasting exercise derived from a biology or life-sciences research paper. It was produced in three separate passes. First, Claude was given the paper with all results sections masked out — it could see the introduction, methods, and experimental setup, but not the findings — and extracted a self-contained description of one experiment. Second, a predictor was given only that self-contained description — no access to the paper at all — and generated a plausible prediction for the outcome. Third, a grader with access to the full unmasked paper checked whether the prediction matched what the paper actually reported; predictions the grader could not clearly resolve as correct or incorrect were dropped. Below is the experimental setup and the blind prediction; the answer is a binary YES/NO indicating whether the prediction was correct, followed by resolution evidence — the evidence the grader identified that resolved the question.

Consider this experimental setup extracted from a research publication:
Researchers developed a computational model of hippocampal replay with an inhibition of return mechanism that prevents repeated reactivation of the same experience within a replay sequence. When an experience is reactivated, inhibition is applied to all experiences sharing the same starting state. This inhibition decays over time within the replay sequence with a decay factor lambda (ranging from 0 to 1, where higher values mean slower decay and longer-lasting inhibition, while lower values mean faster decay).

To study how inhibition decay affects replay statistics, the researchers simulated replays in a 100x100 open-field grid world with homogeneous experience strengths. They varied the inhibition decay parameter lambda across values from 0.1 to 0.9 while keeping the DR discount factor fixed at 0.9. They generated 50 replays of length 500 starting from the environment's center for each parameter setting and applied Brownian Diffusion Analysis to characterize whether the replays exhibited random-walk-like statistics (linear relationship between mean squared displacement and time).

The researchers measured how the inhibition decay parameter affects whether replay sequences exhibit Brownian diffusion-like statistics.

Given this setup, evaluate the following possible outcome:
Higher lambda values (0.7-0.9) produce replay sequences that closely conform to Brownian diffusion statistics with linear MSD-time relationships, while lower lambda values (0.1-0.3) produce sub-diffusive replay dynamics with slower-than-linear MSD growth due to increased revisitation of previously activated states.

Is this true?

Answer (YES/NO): NO